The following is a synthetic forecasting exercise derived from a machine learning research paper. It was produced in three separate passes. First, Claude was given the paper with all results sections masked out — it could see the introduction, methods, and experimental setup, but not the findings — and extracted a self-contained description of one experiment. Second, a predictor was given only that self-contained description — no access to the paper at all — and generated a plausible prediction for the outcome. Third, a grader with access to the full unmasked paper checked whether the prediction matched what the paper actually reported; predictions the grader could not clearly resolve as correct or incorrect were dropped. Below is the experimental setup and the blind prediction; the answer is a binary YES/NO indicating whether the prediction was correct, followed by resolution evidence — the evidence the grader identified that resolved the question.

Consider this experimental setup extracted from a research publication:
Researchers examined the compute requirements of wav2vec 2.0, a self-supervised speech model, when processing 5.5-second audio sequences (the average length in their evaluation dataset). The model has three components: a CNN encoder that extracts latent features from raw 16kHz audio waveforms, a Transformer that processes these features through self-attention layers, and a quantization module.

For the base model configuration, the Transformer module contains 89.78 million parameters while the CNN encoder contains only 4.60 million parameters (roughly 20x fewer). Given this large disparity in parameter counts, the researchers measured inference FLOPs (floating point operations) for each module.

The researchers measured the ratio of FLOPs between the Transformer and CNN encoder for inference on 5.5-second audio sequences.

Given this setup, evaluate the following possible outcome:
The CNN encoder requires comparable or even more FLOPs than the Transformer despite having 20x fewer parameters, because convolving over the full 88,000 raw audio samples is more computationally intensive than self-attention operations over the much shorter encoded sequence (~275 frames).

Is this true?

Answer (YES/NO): NO